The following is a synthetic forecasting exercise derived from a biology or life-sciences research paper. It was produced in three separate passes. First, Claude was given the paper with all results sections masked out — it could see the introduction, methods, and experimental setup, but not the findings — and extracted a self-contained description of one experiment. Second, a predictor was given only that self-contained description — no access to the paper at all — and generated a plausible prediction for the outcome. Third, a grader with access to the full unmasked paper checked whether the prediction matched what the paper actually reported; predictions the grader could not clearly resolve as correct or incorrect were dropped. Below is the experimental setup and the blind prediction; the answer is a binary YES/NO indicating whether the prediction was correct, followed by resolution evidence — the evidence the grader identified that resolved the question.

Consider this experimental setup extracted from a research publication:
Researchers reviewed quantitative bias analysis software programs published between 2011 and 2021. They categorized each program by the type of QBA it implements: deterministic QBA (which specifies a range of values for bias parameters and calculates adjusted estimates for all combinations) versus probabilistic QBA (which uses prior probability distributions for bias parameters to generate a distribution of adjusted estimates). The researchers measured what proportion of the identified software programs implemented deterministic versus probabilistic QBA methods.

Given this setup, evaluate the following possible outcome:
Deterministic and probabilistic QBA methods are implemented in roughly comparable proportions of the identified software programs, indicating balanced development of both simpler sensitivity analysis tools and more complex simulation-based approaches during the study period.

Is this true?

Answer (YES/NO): NO